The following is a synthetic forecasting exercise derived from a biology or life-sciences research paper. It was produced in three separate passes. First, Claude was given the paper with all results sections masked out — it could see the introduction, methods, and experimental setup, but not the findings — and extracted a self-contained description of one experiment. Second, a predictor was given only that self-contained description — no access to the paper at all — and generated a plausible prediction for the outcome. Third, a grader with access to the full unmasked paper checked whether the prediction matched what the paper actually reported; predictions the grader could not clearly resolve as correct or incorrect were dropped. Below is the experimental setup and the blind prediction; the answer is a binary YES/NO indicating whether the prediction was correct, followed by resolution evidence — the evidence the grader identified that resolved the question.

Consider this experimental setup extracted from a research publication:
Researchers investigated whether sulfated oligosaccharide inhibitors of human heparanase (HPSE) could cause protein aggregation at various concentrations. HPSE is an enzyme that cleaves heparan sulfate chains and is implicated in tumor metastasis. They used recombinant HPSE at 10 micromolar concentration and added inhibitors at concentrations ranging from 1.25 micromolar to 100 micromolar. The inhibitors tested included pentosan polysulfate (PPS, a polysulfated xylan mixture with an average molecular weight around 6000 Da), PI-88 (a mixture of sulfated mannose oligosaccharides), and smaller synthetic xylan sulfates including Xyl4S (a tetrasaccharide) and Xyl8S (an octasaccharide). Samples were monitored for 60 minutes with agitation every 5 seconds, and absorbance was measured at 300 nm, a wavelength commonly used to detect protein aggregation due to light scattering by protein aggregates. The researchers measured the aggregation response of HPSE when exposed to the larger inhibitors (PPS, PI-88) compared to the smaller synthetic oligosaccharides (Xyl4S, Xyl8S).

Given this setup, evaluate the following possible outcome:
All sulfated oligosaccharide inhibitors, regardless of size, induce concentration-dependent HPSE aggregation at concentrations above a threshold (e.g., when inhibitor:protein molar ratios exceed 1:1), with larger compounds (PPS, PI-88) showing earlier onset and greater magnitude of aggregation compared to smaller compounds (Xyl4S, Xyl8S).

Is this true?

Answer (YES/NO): NO